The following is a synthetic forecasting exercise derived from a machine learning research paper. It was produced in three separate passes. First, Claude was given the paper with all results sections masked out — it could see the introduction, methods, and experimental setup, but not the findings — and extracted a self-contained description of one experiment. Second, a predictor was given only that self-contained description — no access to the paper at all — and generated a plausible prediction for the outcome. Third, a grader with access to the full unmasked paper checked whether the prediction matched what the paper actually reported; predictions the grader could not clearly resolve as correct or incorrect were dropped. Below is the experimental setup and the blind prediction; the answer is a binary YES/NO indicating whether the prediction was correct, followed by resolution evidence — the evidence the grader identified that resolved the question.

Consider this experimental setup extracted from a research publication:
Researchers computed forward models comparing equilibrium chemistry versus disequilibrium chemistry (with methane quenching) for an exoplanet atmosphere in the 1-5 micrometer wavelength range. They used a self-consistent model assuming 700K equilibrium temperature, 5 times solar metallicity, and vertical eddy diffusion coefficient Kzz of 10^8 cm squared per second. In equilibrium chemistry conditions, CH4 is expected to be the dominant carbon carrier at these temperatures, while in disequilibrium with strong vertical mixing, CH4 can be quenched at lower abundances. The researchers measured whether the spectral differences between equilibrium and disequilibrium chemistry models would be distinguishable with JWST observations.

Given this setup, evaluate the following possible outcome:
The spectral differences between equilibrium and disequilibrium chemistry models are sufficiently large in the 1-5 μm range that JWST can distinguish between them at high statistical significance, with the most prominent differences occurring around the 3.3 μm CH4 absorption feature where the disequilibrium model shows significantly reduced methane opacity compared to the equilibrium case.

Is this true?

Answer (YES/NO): NO